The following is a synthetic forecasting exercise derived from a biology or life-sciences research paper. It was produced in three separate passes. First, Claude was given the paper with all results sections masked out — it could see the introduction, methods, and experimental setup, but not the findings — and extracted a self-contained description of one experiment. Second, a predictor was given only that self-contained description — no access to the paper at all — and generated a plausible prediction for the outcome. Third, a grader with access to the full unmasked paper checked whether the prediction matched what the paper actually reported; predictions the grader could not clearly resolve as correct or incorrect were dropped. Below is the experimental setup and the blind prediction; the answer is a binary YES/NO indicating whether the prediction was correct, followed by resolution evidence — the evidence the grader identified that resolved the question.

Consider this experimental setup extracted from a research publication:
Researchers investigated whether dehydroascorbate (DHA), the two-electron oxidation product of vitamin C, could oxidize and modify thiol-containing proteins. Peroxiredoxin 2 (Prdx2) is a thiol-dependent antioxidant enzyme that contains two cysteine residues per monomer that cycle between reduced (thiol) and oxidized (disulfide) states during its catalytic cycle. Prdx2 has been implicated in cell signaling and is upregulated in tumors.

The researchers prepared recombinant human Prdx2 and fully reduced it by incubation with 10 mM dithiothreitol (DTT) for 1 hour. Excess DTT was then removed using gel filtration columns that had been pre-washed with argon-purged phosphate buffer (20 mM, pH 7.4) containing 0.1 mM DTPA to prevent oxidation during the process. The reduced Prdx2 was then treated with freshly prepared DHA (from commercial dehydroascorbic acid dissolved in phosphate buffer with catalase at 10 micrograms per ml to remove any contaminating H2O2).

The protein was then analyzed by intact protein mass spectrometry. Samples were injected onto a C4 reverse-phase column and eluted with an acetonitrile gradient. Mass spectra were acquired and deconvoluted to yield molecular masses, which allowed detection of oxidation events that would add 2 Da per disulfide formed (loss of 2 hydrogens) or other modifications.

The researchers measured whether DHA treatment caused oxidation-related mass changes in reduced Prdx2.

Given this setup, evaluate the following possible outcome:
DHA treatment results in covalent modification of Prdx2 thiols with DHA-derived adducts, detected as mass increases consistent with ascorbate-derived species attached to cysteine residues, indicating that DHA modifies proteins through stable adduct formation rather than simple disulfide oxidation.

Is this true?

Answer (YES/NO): NO